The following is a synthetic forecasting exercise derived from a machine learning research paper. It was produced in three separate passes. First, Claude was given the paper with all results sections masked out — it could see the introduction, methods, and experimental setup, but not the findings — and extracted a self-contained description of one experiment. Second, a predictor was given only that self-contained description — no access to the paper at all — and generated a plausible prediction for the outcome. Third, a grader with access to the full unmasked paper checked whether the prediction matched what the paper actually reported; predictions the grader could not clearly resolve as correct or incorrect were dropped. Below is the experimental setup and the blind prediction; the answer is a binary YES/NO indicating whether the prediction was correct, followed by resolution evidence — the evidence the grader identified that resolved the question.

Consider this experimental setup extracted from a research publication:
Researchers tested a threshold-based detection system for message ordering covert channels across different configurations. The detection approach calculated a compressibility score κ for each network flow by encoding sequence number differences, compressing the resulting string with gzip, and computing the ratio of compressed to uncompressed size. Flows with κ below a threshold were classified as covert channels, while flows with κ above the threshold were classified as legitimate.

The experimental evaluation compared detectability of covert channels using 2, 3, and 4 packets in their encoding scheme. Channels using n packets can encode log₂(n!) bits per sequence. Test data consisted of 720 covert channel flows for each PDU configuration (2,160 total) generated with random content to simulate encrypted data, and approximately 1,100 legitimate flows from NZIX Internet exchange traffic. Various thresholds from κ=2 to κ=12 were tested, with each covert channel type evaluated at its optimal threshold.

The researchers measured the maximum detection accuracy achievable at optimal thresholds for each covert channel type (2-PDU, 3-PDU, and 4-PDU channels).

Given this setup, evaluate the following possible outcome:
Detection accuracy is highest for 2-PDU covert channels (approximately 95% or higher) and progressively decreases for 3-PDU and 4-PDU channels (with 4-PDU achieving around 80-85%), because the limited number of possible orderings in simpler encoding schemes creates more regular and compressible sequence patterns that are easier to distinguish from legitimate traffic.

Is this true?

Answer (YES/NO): NO